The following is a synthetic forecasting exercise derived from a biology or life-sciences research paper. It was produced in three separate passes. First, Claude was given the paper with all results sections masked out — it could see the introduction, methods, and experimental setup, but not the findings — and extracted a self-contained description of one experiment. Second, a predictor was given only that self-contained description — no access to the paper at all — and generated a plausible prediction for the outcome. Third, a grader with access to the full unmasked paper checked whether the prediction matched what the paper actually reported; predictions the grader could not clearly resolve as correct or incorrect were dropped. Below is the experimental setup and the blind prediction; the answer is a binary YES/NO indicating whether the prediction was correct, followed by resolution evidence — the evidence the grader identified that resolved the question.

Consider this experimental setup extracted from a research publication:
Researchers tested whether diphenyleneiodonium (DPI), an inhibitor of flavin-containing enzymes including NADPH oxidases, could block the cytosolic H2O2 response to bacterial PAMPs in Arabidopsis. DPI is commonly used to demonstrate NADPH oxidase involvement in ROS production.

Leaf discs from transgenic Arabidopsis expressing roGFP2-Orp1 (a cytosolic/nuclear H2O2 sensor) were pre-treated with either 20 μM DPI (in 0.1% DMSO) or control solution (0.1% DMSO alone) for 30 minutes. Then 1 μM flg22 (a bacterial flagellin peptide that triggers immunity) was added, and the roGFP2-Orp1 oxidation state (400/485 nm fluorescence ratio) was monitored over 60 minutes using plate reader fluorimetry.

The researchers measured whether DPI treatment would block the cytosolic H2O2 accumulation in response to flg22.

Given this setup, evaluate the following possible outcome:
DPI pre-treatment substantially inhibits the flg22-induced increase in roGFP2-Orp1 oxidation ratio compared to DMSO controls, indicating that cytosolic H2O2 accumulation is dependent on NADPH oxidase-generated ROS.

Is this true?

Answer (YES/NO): NO